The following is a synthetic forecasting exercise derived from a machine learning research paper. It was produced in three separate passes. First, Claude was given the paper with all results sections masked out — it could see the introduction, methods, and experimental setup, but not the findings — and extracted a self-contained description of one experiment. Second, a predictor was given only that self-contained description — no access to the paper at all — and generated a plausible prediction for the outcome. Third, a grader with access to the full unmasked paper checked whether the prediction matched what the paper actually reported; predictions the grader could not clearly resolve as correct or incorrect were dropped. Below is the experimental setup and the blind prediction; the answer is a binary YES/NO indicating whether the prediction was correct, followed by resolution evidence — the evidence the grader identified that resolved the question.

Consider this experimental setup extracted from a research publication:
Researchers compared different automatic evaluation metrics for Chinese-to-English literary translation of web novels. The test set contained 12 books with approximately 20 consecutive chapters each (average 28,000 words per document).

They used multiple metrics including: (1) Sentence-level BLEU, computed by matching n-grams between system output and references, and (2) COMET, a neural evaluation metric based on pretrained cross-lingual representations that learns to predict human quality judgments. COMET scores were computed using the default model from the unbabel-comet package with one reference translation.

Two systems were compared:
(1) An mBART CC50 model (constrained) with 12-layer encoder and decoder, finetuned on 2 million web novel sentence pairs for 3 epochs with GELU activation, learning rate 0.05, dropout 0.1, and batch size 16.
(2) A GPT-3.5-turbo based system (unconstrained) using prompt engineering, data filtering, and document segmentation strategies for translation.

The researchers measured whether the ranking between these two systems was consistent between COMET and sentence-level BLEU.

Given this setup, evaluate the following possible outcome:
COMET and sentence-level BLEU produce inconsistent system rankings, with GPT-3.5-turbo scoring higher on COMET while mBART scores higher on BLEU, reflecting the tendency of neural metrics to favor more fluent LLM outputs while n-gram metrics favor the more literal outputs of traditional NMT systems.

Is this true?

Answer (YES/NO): NO